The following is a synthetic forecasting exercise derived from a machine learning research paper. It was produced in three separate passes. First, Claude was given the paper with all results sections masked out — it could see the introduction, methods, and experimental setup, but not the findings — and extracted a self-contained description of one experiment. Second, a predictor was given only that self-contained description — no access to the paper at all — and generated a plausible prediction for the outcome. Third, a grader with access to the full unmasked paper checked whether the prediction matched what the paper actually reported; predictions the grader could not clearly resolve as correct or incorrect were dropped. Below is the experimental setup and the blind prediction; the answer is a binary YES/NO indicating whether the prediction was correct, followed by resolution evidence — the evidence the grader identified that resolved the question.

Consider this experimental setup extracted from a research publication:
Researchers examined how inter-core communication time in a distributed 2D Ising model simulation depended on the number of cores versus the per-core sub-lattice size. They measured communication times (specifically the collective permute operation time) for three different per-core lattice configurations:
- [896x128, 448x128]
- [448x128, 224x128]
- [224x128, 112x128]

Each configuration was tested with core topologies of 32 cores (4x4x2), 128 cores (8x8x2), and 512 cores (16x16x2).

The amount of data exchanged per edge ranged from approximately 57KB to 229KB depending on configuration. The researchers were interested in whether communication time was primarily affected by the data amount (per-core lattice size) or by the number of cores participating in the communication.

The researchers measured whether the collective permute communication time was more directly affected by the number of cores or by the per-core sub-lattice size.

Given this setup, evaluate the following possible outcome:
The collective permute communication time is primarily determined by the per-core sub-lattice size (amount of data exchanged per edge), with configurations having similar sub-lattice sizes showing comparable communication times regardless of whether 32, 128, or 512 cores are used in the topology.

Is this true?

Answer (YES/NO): NO